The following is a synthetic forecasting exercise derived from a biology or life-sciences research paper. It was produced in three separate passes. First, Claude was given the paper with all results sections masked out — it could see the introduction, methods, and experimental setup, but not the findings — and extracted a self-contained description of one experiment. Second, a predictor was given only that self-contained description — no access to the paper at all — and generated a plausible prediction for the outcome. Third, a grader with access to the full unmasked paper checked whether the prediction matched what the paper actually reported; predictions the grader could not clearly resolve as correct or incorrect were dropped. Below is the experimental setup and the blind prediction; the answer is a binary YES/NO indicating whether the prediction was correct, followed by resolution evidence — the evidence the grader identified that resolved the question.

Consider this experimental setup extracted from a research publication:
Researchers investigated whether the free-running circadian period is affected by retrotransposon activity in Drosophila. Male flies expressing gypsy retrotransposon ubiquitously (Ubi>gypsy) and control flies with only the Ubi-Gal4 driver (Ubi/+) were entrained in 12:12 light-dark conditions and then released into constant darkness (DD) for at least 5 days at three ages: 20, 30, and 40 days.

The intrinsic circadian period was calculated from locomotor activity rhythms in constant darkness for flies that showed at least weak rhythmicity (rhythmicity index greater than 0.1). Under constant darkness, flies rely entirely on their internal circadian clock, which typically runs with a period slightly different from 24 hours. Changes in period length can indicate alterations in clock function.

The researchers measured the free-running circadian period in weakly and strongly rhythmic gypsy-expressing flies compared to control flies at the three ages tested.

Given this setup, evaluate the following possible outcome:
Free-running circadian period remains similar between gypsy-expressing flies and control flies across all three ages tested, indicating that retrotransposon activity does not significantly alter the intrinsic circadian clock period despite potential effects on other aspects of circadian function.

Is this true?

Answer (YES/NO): YES